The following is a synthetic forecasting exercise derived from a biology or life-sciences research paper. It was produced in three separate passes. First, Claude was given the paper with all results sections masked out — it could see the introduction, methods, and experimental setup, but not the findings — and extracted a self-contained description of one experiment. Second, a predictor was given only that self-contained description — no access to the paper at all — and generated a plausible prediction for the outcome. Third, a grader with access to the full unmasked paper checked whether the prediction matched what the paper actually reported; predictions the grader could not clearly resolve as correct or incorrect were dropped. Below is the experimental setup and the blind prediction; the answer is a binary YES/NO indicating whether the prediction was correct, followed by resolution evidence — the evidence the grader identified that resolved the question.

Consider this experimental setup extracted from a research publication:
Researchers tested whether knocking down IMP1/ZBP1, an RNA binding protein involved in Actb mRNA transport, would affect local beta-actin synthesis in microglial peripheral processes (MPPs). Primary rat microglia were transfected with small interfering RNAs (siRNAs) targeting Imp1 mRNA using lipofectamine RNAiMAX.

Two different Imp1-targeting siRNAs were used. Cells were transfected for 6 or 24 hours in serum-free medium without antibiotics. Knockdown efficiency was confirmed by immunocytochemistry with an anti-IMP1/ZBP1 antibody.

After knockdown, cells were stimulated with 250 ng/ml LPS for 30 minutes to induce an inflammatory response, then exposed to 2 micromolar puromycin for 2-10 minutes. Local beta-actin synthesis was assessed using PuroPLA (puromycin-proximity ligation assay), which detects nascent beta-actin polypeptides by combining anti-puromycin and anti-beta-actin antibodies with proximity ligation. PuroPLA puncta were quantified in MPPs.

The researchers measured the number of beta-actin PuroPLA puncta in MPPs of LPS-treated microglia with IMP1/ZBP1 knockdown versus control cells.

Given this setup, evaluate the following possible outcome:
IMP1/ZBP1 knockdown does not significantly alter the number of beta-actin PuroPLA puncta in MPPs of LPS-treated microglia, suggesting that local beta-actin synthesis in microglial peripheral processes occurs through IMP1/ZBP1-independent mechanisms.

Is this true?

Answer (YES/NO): NO